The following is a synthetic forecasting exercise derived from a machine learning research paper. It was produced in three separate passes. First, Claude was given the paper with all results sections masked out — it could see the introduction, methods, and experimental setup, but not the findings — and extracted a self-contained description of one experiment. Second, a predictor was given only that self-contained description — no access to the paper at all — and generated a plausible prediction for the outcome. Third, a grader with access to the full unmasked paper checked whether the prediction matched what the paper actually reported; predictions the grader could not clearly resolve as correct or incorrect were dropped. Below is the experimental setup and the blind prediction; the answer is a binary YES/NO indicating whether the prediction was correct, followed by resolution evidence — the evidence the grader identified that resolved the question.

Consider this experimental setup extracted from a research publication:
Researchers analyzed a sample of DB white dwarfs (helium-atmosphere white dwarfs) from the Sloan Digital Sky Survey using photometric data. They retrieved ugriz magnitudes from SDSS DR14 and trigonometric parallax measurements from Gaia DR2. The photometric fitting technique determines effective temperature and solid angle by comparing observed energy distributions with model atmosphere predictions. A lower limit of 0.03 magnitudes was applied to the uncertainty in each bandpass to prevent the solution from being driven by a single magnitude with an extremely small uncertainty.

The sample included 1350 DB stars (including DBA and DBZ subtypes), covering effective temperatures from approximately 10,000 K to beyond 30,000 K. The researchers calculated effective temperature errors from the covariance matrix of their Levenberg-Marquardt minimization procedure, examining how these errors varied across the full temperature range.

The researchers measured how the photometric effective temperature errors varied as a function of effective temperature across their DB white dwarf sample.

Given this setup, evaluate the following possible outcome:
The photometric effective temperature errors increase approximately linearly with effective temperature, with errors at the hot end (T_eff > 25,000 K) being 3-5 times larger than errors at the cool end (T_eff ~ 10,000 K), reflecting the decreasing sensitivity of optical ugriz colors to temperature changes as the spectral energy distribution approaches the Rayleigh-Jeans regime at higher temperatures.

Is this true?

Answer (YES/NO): NO